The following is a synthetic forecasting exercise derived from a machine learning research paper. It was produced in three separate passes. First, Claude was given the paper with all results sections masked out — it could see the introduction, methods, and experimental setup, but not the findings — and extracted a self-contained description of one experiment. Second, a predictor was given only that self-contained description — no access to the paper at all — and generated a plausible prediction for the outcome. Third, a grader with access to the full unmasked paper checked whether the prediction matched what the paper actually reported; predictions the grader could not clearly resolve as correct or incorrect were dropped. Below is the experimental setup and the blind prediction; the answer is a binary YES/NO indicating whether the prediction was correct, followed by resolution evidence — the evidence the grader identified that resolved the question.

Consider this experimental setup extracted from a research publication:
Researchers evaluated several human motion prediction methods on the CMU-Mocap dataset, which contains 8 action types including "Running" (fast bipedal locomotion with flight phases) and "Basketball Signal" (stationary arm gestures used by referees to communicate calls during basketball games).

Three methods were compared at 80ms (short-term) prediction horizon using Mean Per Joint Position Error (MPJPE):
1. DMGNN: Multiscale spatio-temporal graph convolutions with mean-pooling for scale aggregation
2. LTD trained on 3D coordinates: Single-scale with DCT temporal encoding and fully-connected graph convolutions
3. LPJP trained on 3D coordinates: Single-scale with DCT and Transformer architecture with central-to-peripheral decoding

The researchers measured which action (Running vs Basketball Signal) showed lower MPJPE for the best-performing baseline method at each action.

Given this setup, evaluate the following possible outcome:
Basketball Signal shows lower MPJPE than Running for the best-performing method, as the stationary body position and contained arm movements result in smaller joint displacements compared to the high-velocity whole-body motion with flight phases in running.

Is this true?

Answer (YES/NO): YES